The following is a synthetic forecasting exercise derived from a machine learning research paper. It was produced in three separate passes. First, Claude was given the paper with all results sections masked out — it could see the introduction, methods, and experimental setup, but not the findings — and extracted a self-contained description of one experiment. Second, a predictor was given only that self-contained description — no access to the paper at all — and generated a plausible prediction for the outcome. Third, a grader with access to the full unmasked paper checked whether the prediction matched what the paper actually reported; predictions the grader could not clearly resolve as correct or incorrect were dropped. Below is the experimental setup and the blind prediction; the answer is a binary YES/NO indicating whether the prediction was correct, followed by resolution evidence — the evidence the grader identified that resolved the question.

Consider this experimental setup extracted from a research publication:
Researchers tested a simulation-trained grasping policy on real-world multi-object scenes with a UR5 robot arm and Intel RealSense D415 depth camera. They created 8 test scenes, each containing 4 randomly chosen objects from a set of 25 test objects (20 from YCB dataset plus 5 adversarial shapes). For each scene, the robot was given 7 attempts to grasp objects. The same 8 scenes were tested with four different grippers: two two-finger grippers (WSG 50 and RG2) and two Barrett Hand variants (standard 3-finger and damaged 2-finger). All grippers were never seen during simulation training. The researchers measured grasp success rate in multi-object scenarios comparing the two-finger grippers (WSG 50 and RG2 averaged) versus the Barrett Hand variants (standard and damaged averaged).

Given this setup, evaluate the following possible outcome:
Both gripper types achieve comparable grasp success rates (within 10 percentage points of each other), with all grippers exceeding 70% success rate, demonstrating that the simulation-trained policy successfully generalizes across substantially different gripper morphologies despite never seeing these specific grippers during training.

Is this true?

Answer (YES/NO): NO